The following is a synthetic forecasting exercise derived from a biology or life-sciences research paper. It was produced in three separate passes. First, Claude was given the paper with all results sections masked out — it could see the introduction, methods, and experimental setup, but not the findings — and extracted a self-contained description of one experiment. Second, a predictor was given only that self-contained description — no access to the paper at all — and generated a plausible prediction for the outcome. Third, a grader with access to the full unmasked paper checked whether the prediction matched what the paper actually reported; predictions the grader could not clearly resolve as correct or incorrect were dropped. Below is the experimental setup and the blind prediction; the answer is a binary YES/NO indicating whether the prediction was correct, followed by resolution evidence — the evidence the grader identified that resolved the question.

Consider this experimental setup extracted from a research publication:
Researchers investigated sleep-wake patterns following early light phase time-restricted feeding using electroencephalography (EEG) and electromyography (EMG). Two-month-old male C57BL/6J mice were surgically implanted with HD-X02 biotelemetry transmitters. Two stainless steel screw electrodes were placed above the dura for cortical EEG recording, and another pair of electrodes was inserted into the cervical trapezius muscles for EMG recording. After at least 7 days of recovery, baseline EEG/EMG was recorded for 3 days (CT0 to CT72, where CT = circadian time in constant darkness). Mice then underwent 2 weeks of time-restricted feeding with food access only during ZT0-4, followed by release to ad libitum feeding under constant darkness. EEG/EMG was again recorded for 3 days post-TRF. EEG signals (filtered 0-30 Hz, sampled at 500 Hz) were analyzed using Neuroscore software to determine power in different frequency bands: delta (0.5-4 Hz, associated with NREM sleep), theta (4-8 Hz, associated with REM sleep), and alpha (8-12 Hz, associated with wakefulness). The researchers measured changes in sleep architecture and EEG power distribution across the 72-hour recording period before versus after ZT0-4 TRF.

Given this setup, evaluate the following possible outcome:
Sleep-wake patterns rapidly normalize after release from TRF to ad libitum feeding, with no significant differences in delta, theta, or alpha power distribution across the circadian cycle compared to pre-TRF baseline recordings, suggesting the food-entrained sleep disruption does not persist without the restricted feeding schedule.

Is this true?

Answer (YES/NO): NO